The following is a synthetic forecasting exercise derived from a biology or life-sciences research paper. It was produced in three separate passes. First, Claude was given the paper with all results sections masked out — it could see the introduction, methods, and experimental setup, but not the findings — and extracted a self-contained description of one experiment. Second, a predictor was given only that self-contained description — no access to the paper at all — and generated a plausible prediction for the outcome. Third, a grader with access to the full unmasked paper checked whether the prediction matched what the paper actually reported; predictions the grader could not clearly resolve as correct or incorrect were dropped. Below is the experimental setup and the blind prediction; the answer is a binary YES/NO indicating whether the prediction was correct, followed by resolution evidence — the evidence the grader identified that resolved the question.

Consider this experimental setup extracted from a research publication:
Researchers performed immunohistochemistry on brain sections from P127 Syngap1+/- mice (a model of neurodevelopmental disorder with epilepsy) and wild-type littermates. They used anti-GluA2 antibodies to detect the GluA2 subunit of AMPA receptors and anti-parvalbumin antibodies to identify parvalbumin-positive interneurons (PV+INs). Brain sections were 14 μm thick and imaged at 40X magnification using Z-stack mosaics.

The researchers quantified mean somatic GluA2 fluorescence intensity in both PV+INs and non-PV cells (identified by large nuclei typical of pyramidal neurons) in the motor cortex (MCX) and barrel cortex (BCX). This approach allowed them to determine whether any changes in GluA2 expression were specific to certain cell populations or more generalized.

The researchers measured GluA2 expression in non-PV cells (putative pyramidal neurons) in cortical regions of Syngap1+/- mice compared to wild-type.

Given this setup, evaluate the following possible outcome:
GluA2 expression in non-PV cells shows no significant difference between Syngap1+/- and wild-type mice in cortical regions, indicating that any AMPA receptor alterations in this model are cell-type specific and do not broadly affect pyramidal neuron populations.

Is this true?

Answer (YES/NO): NO